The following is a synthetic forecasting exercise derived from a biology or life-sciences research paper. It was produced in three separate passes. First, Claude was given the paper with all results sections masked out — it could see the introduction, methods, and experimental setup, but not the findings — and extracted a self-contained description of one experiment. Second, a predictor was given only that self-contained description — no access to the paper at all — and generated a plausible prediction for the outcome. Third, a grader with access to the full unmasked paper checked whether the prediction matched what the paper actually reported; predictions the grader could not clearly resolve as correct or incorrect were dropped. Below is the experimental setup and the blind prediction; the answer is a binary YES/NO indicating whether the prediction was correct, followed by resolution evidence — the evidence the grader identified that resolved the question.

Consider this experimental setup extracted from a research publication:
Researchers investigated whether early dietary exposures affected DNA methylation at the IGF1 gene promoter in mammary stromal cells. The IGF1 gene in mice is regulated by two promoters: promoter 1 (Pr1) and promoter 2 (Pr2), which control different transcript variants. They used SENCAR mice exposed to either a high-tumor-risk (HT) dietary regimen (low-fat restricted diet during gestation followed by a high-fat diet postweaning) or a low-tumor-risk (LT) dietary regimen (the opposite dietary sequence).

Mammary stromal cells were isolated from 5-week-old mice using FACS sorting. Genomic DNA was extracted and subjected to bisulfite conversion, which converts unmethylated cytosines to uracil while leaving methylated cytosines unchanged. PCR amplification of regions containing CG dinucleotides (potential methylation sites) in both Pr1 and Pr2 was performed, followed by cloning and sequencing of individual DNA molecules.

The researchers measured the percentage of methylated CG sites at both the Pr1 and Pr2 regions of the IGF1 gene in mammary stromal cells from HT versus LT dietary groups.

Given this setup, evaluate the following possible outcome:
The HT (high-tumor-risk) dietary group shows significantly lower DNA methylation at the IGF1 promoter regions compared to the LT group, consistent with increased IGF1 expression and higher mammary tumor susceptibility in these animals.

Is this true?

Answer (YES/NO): NO